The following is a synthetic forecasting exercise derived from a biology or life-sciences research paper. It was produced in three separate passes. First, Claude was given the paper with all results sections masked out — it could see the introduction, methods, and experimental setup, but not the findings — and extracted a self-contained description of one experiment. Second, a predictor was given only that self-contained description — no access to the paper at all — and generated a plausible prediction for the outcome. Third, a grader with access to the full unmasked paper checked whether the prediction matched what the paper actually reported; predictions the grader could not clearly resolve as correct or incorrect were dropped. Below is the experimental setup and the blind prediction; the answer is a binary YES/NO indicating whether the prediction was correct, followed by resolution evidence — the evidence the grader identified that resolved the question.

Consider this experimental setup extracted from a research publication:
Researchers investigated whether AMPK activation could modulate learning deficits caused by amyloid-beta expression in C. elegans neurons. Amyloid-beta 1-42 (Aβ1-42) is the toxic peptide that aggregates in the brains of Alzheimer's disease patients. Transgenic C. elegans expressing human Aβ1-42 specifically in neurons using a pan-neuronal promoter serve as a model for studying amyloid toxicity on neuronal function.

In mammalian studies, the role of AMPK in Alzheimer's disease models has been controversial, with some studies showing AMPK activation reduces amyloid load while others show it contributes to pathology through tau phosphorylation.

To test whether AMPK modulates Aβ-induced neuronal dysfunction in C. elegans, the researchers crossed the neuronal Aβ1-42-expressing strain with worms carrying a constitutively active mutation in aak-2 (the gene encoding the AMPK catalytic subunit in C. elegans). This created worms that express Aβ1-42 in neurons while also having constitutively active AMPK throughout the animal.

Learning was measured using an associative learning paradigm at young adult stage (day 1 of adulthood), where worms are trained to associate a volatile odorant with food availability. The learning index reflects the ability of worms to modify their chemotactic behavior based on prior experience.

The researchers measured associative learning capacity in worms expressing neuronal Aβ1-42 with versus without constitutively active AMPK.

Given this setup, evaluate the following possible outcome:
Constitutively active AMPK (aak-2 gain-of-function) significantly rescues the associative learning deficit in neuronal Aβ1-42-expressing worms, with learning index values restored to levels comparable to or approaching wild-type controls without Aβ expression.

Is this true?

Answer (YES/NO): YES